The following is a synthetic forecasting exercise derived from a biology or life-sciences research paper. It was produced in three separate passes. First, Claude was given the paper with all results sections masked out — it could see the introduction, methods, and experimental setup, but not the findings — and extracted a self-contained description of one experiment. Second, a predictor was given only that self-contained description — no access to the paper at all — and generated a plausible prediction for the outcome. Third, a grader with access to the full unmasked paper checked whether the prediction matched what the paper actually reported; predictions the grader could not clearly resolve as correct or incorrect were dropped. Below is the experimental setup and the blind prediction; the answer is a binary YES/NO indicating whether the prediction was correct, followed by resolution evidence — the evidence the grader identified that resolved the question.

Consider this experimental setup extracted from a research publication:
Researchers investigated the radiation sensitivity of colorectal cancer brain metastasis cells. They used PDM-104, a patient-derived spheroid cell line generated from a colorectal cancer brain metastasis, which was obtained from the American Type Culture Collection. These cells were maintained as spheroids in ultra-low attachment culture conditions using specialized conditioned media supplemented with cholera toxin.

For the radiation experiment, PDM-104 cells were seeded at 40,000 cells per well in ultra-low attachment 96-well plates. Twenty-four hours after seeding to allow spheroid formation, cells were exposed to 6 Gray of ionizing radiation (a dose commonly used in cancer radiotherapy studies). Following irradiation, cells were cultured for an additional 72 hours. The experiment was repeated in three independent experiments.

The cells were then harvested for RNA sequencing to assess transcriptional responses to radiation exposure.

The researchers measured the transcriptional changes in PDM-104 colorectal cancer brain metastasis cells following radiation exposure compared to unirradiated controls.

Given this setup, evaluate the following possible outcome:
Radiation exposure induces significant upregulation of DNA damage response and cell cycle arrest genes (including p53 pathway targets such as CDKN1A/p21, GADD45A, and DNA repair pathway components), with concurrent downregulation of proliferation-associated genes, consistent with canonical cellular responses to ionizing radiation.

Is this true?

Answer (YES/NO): NO